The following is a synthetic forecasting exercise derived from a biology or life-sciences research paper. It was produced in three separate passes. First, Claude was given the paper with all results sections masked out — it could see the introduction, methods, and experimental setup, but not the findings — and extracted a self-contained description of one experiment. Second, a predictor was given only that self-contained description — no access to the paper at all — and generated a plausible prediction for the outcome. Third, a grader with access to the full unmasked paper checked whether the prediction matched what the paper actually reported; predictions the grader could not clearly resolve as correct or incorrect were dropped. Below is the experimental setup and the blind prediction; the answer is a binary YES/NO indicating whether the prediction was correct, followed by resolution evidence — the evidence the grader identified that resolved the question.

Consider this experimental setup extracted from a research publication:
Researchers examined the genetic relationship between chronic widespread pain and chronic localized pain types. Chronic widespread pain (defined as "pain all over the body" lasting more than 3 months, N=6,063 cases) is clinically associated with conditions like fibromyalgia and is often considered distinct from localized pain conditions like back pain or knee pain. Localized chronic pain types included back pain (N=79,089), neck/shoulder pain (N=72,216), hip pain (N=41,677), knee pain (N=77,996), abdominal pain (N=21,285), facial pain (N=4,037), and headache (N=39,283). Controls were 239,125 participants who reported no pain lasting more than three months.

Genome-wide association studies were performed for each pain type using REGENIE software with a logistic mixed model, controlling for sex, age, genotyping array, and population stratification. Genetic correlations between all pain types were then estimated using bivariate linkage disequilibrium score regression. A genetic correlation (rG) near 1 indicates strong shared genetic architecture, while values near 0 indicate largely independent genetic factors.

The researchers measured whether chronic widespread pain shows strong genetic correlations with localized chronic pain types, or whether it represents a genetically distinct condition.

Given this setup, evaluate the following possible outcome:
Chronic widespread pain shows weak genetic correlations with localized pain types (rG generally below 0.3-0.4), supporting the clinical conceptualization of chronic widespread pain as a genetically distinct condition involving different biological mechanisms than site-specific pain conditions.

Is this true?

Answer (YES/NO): NO